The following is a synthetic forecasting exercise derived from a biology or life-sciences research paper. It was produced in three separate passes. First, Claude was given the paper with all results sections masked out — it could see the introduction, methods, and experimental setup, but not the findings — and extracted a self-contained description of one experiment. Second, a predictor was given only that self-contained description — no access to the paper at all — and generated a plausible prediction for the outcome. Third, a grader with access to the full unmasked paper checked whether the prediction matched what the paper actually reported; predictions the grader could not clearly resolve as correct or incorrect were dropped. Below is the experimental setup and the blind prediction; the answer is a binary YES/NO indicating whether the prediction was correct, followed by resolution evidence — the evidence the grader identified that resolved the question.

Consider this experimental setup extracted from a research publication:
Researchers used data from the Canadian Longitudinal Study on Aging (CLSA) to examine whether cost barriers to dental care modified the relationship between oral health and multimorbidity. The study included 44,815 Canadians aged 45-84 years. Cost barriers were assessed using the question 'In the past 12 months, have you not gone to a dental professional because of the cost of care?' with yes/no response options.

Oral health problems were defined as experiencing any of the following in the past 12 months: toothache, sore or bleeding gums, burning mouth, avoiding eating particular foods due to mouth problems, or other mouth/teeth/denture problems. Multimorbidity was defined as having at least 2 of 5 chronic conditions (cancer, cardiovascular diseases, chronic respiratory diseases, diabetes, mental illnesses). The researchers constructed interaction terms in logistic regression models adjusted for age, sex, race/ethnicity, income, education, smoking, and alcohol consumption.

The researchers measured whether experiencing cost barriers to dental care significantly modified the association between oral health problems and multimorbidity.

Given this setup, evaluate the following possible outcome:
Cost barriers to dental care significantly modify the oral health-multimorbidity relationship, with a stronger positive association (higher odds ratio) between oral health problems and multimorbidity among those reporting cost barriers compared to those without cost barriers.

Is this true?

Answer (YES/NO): YES